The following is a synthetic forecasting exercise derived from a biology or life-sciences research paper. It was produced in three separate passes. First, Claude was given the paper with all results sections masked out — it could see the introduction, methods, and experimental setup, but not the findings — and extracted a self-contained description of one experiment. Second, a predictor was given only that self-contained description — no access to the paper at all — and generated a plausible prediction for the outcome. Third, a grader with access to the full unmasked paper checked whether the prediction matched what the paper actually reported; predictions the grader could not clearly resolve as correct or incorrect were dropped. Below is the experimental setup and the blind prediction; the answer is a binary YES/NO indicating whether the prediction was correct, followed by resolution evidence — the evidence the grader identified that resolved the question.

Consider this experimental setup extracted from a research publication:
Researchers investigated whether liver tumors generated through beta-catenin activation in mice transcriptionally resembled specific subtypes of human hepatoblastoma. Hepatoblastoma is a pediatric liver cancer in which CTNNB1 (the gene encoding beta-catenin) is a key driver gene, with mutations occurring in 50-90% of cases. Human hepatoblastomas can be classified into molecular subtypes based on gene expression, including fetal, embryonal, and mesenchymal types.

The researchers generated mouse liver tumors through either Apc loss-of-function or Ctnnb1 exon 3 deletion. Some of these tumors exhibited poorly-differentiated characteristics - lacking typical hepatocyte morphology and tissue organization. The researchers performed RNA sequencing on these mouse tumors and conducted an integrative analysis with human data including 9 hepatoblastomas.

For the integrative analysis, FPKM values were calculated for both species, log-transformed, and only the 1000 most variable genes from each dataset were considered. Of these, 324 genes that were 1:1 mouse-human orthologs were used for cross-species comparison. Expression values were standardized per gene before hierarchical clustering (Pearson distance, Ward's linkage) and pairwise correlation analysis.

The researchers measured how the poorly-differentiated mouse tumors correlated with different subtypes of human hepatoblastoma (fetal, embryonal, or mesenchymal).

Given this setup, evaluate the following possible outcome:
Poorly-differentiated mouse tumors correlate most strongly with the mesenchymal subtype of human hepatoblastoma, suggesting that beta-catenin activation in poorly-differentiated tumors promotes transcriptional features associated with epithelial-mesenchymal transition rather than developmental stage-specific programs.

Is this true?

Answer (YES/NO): YES